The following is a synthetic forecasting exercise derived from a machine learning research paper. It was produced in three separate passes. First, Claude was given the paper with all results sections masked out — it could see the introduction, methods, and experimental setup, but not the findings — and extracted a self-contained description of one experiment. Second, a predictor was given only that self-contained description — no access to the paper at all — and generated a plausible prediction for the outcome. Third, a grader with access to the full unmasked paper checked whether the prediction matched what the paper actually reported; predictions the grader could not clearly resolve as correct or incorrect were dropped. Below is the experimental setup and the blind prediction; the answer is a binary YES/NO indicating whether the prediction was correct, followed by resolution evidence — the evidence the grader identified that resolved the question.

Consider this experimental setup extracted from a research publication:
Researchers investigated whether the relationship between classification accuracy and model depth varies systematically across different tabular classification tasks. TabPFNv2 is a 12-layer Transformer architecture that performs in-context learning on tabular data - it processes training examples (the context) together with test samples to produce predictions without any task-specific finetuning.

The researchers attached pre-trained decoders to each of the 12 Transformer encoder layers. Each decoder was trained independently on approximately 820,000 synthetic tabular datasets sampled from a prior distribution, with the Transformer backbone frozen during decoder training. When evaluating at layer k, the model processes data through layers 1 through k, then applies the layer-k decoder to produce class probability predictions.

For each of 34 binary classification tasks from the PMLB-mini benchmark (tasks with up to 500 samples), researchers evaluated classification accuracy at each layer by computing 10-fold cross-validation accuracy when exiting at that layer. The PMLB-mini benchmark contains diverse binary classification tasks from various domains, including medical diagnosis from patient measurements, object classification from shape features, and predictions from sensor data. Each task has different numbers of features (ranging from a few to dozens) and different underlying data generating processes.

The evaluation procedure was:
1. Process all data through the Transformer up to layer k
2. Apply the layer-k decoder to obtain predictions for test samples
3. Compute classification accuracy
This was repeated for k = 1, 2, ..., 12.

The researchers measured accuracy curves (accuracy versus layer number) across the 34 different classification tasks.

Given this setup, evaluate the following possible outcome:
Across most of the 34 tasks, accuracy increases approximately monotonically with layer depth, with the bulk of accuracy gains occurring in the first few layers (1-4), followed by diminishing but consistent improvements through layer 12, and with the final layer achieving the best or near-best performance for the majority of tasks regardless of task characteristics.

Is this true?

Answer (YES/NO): NO